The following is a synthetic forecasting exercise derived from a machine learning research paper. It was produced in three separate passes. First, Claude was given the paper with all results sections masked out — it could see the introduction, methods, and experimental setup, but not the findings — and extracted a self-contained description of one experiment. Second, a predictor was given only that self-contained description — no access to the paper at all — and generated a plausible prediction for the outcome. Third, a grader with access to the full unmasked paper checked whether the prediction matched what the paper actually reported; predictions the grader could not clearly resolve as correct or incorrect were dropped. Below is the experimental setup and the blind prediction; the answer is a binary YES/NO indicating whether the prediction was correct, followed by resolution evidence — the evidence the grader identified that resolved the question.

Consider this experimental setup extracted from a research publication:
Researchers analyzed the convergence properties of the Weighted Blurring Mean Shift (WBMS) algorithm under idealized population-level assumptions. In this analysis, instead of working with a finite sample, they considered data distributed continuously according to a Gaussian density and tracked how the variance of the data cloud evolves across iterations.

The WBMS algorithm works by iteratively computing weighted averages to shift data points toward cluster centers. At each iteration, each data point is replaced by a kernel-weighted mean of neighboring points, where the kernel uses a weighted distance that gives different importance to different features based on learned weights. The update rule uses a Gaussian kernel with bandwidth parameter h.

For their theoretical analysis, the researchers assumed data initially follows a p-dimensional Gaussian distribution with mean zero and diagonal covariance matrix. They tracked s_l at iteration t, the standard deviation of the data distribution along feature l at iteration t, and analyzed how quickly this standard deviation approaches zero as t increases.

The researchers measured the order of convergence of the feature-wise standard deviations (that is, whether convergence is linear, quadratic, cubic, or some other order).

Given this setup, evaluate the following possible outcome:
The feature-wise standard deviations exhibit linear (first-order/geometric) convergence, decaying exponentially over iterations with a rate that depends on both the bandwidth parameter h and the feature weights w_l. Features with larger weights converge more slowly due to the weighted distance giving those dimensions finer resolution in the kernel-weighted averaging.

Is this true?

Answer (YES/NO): NO